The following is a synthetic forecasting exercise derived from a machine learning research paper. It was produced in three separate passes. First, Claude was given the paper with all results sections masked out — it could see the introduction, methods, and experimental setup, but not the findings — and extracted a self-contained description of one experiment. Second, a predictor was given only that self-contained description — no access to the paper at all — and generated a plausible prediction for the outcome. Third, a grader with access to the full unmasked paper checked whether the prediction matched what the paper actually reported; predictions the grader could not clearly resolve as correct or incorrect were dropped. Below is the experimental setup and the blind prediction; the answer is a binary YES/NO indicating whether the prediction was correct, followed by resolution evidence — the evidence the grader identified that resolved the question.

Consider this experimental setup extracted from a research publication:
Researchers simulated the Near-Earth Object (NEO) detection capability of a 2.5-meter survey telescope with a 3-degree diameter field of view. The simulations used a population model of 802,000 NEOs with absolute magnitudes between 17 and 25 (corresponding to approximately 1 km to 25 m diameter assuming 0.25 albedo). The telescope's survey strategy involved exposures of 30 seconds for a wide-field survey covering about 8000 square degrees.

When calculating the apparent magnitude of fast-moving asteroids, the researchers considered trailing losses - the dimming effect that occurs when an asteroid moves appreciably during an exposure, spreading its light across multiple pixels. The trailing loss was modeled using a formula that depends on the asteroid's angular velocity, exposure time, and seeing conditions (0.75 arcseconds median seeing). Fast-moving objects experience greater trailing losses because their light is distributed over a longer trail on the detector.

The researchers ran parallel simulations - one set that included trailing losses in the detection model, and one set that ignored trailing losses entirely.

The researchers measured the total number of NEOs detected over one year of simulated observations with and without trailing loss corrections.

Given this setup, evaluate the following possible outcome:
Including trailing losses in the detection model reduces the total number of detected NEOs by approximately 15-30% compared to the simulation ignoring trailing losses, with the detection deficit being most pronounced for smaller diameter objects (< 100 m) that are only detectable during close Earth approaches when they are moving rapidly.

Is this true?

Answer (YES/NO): NO